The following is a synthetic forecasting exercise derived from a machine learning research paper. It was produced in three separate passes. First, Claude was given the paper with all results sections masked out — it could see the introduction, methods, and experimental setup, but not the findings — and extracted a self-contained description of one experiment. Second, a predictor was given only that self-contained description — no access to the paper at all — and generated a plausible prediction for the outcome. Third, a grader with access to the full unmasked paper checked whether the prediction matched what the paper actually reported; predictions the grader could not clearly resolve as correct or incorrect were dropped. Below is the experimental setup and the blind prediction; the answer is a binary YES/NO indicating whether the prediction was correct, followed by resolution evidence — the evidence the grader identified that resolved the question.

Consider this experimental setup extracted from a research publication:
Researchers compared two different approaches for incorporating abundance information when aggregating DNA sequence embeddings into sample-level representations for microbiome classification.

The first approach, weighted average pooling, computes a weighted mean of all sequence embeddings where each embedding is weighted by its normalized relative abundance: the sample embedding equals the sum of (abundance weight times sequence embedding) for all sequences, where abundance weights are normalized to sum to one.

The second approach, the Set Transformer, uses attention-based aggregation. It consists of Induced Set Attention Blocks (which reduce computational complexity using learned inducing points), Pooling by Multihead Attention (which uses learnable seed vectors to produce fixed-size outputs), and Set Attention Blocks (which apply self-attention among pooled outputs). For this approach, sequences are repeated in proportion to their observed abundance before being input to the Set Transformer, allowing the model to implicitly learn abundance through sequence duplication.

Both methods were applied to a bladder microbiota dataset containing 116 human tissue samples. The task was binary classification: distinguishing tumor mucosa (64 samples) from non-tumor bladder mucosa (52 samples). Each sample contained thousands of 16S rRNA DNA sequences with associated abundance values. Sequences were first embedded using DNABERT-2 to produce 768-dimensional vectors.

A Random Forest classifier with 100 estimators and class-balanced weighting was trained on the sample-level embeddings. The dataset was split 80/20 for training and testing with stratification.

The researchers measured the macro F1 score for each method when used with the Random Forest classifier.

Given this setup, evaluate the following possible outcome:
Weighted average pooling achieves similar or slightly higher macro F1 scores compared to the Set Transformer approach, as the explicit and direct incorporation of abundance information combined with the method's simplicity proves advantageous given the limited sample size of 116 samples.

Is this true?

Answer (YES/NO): YES